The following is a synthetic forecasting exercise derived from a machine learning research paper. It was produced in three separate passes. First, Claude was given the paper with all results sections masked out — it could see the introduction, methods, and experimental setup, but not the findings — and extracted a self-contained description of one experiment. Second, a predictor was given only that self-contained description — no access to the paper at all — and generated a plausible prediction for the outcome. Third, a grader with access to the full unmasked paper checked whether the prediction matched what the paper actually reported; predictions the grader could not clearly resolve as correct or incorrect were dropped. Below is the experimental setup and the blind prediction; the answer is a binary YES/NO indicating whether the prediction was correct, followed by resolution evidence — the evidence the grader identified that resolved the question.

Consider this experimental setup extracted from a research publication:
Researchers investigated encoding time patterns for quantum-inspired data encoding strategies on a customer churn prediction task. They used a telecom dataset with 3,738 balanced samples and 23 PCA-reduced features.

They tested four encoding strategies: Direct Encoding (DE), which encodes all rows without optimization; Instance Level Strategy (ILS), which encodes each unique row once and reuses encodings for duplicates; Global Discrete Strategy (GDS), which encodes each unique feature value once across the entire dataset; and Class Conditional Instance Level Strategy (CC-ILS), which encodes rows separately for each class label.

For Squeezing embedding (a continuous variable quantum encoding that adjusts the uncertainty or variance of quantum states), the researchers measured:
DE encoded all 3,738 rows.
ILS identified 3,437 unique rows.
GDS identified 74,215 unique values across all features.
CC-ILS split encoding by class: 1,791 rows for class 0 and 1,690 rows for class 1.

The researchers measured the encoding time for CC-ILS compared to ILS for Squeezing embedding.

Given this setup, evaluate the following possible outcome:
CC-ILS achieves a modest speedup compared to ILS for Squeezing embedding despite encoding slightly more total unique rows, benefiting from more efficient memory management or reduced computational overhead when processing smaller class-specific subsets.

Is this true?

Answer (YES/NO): YES